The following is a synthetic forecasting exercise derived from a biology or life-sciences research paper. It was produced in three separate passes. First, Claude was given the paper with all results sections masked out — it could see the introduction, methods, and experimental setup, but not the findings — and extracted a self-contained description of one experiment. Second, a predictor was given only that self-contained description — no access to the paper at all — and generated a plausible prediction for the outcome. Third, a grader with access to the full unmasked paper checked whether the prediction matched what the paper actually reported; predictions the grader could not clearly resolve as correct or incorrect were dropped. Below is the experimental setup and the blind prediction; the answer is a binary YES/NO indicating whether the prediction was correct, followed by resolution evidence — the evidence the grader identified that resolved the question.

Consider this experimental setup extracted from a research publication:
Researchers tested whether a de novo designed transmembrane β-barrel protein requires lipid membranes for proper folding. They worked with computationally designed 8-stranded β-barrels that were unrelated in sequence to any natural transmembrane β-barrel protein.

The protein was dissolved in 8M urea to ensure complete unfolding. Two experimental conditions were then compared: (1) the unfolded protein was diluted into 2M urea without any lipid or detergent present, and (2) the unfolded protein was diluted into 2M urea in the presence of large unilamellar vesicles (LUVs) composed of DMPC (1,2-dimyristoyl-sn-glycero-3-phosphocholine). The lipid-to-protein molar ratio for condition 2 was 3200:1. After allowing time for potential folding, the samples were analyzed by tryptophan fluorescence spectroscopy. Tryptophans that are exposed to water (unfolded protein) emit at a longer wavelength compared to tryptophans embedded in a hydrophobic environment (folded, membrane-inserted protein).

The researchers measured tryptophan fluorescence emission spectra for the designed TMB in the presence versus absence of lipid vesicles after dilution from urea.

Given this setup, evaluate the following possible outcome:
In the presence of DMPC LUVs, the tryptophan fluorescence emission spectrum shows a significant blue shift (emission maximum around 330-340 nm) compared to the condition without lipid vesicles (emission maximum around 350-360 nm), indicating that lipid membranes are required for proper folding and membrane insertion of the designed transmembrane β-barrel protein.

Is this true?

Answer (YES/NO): YES